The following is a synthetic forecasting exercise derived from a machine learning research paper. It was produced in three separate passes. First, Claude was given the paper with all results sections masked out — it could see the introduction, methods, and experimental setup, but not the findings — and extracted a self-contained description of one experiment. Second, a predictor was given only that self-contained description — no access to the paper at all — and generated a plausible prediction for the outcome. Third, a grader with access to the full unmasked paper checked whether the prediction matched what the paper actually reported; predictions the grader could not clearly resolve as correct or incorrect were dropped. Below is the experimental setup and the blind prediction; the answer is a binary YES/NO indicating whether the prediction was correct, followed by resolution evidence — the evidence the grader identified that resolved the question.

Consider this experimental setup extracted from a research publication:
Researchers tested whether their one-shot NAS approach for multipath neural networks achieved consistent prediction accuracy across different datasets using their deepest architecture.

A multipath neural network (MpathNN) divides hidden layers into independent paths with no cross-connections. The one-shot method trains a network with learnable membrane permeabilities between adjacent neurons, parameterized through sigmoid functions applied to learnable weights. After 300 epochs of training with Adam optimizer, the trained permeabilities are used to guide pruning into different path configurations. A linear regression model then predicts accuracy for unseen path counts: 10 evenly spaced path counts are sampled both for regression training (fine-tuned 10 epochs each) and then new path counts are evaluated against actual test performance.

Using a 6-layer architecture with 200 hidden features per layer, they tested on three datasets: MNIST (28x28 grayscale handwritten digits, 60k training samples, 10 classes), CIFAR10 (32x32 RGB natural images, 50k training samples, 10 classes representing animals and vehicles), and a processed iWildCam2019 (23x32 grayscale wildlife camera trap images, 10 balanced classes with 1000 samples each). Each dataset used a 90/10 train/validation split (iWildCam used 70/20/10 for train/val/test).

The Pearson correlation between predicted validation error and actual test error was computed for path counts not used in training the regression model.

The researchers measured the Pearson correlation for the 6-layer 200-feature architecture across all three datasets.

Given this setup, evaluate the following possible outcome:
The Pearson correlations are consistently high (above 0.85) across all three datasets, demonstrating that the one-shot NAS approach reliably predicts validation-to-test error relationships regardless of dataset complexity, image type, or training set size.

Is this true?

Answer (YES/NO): YES